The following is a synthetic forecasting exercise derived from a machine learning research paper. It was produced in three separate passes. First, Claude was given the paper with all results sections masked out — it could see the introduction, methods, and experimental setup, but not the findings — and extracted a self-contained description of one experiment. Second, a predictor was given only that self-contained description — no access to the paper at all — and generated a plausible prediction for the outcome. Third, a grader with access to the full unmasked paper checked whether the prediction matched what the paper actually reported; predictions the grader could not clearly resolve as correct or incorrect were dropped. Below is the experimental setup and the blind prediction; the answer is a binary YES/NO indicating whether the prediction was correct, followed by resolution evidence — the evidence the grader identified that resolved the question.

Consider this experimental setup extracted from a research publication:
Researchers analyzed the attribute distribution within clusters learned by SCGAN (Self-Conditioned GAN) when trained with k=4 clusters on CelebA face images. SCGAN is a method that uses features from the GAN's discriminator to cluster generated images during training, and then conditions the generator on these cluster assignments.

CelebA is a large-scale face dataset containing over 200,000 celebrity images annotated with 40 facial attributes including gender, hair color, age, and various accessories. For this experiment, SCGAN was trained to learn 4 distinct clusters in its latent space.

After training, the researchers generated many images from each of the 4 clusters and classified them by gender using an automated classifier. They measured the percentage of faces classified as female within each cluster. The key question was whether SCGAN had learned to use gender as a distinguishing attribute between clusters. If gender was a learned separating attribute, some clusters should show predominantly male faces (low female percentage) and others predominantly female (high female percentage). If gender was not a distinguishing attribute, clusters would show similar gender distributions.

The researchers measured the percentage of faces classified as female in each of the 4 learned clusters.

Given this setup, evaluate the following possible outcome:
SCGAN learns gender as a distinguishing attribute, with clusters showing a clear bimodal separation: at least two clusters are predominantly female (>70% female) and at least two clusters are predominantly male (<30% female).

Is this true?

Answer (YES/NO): NO